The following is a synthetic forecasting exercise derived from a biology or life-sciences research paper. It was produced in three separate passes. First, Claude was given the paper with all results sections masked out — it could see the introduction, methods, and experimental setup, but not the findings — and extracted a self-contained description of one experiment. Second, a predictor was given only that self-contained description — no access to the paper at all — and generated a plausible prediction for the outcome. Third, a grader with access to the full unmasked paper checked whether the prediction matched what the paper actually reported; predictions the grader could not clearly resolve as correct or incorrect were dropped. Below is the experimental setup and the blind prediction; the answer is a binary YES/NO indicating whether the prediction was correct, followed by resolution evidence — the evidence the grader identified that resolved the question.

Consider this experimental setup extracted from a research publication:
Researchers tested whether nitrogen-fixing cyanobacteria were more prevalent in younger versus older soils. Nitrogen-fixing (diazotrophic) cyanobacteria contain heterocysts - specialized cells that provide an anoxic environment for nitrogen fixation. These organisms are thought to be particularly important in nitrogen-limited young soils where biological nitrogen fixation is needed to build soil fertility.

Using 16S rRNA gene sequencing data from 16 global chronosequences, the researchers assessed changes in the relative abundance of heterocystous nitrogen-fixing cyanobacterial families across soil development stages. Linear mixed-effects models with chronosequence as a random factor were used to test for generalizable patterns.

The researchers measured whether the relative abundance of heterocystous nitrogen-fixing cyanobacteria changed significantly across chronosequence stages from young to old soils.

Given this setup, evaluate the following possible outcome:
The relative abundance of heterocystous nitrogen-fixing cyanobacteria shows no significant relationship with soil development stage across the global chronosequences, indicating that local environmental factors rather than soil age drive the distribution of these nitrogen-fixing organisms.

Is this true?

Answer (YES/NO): YES